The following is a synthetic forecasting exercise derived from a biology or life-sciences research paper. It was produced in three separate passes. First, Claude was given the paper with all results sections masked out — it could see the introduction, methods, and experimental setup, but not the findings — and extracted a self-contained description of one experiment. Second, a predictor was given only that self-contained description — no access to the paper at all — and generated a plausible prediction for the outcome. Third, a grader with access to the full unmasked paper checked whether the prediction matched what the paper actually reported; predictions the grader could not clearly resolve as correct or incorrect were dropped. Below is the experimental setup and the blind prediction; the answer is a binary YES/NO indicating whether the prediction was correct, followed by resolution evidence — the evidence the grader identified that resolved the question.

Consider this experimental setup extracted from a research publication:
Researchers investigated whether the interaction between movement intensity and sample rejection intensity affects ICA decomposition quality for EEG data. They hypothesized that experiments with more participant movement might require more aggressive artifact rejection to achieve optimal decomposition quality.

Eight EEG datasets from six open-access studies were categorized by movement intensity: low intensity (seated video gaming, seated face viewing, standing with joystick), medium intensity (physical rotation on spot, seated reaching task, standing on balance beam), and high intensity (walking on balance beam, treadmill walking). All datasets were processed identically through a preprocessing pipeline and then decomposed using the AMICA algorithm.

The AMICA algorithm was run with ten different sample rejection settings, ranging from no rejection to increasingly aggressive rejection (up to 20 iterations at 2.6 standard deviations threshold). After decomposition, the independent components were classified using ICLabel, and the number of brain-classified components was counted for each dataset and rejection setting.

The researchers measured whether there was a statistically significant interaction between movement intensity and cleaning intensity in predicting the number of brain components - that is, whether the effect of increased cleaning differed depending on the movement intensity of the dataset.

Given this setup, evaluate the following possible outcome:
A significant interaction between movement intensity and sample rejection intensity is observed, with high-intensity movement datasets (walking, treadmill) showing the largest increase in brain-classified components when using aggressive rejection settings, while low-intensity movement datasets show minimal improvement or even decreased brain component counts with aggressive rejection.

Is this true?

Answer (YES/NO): NO